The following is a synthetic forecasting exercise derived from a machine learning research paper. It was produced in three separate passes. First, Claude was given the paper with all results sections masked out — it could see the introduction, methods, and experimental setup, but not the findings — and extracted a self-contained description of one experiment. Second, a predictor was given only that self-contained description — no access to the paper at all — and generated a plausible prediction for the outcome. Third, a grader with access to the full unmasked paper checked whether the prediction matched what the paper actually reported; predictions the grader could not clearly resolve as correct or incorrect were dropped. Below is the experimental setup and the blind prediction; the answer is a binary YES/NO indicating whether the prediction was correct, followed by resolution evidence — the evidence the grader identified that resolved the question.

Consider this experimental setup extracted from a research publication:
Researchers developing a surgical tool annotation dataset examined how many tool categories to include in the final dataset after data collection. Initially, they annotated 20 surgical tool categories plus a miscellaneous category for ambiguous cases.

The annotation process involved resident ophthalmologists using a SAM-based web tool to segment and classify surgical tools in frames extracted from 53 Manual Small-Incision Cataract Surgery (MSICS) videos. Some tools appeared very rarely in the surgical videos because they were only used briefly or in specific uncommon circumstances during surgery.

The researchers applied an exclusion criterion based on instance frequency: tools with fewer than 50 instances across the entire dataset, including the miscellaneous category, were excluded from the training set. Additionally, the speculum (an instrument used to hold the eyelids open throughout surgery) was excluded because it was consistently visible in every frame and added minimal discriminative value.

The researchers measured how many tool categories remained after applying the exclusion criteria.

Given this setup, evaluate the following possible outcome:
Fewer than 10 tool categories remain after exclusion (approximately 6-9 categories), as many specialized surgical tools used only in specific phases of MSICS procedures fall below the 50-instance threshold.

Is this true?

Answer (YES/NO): NO